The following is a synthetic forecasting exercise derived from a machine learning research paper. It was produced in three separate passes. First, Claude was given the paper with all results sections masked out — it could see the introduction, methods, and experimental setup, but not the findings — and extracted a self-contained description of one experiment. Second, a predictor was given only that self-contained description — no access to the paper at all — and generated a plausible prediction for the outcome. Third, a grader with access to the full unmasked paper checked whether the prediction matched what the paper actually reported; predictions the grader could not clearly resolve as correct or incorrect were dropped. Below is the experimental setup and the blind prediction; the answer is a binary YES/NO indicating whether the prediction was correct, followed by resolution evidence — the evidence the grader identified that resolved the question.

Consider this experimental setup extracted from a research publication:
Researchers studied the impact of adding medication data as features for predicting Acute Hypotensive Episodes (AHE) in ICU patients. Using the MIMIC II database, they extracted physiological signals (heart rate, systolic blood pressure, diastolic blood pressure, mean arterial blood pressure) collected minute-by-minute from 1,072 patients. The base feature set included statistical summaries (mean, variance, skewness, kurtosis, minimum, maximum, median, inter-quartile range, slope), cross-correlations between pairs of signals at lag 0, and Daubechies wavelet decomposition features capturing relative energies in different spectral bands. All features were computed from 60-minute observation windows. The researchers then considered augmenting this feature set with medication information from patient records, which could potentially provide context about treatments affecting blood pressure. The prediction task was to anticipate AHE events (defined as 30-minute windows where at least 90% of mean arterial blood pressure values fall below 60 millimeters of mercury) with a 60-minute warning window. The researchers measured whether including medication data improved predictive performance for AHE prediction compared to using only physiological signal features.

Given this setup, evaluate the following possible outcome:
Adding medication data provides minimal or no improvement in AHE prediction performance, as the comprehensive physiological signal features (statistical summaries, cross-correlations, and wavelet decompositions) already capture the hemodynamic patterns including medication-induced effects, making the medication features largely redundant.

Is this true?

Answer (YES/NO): YES